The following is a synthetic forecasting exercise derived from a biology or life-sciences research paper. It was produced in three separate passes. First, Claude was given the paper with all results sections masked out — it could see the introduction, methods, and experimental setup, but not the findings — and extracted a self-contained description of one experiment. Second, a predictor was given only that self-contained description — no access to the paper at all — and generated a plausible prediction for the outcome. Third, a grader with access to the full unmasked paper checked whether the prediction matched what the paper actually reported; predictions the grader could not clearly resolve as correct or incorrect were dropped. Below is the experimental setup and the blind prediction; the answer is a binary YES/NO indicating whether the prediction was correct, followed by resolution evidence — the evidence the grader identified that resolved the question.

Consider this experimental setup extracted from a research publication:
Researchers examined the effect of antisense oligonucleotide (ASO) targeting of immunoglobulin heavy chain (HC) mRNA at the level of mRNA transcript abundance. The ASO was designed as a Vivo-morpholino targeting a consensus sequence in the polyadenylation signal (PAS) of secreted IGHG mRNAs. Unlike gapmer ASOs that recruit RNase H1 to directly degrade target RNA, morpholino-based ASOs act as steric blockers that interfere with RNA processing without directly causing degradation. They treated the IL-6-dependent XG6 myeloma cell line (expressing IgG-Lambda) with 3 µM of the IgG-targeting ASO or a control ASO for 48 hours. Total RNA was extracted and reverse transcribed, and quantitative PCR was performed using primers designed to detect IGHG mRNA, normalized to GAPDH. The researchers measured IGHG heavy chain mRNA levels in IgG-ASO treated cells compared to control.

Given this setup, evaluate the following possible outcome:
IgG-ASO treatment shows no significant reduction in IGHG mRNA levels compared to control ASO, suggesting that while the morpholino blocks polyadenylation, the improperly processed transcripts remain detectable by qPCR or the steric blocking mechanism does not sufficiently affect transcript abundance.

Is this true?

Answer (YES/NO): NO